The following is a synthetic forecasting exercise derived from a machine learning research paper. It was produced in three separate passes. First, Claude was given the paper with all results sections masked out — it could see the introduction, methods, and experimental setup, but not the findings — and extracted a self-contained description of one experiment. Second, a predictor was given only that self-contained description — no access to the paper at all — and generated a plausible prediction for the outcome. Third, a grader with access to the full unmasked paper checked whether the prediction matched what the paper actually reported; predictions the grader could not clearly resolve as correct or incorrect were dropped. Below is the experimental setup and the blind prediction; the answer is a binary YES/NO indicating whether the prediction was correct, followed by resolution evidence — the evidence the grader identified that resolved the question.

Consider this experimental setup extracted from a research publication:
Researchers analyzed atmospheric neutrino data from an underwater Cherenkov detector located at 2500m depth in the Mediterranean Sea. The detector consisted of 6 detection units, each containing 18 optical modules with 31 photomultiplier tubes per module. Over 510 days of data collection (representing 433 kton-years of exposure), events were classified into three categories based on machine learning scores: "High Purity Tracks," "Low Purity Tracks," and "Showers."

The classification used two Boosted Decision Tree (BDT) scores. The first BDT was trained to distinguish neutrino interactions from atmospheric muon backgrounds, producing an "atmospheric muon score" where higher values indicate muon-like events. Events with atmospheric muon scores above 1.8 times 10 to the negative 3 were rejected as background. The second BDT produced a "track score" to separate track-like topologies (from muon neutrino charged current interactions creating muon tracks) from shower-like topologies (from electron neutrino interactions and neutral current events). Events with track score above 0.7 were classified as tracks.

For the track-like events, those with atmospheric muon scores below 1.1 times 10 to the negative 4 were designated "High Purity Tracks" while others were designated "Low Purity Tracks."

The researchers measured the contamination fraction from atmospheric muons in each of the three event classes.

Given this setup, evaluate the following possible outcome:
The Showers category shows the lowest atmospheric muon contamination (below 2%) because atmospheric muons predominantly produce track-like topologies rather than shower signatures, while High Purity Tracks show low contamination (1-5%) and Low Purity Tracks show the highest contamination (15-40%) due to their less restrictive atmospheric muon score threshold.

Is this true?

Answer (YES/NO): NO